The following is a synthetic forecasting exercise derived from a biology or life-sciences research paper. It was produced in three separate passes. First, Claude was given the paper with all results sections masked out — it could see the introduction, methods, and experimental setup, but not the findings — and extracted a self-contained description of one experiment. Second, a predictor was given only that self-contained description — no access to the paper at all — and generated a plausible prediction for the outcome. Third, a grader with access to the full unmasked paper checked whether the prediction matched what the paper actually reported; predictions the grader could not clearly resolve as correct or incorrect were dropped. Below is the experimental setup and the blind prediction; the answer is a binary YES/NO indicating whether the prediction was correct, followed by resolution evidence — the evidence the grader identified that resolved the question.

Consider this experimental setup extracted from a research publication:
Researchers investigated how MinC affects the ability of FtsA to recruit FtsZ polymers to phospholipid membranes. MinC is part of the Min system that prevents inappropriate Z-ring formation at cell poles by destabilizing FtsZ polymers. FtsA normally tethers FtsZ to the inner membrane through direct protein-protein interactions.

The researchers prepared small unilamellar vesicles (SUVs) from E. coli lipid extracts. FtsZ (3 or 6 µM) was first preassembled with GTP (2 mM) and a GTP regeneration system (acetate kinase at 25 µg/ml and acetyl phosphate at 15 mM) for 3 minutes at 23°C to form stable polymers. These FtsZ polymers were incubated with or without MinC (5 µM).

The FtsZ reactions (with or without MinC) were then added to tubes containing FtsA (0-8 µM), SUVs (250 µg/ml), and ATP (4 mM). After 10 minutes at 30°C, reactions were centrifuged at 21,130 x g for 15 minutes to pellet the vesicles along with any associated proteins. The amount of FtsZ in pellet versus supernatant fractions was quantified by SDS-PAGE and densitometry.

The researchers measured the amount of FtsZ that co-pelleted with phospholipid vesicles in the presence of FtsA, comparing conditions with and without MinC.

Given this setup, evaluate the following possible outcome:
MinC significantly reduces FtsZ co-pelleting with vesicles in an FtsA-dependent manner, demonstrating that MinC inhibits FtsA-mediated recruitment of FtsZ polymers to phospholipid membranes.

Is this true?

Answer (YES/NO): YES